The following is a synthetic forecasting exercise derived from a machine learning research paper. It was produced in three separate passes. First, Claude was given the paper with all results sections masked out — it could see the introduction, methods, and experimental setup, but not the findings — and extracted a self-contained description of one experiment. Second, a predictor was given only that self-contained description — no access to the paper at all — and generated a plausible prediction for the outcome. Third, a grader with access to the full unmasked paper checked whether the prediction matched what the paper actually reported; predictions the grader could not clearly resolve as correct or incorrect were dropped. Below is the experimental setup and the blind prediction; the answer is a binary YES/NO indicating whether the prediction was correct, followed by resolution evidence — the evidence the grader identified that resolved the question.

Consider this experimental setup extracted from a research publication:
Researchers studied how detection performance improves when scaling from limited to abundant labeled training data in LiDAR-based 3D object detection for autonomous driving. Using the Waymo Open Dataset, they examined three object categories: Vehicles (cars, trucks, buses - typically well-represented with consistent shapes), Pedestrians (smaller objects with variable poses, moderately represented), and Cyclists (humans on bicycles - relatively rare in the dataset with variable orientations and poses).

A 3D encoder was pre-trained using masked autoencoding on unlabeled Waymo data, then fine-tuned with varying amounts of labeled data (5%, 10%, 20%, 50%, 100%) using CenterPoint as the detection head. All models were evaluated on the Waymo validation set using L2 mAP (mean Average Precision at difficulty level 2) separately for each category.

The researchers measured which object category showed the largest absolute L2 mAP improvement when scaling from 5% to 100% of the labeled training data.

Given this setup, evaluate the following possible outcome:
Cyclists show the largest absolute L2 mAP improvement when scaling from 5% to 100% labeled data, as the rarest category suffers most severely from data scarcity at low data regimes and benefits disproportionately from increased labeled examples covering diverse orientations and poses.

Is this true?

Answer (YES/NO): YES